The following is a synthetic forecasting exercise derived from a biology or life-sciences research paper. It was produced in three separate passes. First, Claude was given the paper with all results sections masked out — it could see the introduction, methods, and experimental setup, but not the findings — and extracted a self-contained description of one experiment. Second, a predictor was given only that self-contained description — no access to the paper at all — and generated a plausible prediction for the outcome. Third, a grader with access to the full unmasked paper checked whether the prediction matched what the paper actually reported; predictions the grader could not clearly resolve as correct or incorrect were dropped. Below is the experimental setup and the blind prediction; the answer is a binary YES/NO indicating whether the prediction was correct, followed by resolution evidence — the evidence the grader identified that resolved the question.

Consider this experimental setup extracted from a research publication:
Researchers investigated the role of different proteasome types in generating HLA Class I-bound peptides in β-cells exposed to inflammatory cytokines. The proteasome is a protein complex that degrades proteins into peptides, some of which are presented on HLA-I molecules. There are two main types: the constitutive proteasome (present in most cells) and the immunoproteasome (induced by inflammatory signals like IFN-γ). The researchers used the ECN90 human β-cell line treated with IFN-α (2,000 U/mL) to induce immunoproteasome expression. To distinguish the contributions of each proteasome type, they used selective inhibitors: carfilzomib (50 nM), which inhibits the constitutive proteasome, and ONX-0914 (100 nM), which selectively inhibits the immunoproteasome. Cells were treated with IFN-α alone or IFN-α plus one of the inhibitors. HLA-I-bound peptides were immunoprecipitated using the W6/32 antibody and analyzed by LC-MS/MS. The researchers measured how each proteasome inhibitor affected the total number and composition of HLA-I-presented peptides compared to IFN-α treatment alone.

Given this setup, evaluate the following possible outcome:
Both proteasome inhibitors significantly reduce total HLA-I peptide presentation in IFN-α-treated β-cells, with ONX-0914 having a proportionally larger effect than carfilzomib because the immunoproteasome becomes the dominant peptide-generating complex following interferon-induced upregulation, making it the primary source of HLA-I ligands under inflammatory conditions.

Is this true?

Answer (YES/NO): NO